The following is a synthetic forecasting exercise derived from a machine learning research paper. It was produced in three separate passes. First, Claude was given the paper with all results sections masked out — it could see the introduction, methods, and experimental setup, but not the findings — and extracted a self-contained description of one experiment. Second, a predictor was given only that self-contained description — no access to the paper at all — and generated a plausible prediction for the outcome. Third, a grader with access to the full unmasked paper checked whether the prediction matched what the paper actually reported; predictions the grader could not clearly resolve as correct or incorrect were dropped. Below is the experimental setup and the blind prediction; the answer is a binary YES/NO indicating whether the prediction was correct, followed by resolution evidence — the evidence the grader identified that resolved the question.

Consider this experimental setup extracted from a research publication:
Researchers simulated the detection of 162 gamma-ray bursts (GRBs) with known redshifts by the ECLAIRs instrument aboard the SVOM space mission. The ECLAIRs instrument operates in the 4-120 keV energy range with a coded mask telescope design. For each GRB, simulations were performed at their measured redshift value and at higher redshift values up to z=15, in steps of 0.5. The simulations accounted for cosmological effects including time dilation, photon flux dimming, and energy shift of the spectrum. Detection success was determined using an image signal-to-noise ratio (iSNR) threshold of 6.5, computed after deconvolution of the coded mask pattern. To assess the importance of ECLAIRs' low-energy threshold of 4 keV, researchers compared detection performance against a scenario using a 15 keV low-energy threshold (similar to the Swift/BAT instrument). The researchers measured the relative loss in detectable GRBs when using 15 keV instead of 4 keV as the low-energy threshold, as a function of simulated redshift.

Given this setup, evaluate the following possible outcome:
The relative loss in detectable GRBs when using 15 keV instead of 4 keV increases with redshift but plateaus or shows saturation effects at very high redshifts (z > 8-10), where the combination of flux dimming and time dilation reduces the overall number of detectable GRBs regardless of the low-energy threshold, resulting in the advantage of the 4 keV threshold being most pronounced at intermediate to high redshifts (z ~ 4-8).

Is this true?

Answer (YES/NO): NO